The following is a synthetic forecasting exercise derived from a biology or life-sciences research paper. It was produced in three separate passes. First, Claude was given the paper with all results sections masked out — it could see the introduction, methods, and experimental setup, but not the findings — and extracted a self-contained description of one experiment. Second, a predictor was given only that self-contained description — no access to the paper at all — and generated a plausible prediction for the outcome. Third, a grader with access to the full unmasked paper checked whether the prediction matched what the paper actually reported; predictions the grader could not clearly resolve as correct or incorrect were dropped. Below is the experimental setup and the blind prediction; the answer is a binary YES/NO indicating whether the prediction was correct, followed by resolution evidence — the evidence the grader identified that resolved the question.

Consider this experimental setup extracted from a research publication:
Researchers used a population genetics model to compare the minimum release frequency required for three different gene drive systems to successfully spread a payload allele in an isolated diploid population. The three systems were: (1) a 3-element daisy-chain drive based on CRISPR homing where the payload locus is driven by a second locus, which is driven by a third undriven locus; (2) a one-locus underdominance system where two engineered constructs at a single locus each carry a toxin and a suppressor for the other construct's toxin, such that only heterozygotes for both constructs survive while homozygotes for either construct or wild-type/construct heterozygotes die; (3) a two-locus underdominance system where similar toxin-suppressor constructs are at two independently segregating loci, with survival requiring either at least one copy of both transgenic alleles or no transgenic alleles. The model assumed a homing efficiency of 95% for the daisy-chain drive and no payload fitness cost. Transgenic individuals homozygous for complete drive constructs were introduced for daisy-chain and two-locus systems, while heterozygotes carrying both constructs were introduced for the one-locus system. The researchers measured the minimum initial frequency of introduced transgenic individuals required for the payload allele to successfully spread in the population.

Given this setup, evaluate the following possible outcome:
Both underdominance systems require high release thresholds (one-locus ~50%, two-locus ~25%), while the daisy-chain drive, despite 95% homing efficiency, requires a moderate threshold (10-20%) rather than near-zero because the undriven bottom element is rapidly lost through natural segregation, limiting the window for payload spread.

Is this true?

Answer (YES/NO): NO